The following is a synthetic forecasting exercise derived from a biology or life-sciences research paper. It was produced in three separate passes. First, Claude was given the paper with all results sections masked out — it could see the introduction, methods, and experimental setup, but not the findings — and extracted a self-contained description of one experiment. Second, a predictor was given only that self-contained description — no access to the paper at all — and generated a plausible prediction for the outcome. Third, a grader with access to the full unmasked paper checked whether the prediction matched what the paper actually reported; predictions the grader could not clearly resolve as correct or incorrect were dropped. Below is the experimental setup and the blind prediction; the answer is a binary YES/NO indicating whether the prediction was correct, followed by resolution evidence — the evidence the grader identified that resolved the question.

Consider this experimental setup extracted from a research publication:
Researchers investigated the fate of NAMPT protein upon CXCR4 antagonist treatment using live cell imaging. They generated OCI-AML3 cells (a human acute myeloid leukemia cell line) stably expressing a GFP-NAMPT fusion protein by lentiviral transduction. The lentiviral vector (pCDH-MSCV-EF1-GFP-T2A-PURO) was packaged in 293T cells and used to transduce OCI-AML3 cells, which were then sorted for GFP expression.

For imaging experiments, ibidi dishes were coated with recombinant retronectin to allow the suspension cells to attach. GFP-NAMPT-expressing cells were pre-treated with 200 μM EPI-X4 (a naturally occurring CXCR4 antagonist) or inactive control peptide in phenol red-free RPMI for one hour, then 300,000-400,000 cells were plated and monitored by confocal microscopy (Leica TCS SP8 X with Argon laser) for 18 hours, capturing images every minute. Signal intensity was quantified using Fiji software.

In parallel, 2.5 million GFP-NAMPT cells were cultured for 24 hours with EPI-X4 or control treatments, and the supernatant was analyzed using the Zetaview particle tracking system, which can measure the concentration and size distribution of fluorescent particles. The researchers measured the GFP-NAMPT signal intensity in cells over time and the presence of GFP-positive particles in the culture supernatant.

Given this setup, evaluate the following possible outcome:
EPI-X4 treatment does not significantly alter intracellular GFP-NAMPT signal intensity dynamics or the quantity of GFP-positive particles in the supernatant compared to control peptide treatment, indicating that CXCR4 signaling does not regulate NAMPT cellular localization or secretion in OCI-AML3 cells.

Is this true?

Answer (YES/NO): NO